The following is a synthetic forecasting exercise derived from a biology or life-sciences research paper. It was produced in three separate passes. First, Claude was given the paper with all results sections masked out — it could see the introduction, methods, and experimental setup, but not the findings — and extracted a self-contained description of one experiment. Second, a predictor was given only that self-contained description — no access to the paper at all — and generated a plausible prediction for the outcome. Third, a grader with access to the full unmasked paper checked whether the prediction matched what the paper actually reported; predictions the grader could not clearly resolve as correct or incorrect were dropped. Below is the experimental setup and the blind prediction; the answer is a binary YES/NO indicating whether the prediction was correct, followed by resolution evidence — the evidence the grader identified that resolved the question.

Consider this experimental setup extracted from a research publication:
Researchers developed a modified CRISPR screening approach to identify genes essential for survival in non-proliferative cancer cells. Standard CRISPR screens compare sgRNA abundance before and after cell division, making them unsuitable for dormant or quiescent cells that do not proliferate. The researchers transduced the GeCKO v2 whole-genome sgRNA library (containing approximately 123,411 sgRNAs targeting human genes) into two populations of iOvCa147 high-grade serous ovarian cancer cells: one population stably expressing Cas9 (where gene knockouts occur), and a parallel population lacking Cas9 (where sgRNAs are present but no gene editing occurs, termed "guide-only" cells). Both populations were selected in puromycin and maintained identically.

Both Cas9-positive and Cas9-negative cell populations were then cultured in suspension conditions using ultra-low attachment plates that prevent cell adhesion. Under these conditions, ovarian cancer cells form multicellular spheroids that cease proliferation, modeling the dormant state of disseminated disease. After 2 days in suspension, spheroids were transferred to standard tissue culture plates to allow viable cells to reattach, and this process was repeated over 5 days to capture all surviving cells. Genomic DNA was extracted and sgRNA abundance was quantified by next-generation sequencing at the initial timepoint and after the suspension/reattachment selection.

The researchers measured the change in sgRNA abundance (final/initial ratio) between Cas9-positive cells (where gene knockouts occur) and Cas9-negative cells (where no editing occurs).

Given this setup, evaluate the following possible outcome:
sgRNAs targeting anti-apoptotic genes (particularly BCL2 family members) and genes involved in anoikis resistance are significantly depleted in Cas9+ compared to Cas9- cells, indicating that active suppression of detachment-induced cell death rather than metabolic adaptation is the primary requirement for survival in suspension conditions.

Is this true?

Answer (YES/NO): NO